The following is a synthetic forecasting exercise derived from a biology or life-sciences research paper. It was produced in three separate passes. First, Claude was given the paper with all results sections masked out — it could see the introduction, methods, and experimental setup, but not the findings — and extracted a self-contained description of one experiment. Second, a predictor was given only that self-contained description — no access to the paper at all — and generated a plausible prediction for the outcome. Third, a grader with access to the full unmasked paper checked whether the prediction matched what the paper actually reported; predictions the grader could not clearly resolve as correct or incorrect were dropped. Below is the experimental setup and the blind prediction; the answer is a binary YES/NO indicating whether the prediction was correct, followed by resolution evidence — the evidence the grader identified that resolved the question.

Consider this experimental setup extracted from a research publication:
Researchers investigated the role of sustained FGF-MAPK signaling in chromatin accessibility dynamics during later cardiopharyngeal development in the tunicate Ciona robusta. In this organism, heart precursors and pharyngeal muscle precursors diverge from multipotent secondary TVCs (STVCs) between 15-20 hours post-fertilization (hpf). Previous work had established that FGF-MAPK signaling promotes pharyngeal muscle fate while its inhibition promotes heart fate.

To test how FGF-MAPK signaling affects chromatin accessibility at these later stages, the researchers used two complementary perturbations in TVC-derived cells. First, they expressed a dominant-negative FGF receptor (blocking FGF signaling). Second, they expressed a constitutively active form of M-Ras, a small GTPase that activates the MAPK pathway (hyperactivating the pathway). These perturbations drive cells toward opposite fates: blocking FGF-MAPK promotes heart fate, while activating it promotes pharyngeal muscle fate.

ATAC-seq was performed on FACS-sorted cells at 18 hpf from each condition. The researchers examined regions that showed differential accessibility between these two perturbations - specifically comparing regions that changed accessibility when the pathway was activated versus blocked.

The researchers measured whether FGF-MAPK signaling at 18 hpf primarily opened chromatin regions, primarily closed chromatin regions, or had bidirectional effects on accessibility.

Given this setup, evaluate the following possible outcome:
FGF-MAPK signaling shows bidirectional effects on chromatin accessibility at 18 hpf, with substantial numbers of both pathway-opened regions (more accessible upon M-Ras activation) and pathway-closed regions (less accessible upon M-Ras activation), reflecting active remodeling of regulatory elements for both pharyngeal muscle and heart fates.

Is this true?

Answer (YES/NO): YES